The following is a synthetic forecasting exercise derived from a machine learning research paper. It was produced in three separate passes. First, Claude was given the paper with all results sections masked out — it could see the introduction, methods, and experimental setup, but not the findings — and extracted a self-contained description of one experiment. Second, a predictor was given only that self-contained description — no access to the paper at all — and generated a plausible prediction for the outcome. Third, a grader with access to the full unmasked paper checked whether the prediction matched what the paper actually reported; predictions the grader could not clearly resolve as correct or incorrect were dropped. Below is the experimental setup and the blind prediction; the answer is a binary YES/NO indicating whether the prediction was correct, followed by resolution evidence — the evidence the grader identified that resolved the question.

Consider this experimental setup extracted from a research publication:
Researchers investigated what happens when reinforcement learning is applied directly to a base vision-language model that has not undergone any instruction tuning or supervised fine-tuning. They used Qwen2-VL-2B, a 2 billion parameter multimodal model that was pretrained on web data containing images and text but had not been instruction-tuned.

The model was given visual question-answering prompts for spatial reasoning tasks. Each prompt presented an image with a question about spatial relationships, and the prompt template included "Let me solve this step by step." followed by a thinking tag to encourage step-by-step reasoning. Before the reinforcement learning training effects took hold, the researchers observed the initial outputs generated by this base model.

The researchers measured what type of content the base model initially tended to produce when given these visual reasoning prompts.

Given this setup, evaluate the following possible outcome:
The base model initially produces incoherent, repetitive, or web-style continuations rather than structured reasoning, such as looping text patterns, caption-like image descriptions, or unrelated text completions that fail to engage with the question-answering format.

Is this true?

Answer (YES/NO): YES